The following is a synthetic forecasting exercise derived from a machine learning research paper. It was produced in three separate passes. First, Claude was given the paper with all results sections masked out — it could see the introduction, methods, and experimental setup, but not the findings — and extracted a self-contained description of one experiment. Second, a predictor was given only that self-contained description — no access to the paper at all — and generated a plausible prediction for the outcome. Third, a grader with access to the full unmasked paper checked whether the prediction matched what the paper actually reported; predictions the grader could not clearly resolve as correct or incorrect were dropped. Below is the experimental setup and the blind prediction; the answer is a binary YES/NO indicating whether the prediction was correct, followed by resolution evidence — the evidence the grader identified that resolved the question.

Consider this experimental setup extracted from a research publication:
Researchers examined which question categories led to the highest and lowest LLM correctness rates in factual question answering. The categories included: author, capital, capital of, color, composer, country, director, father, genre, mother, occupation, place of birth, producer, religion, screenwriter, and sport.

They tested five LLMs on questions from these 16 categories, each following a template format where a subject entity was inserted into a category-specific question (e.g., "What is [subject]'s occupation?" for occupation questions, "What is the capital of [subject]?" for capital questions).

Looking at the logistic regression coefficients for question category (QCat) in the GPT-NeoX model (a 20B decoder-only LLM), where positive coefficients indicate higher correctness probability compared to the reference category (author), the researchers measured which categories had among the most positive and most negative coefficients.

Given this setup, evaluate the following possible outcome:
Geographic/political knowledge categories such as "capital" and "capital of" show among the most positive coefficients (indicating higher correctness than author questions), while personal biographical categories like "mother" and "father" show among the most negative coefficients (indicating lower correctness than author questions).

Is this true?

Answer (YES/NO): NO